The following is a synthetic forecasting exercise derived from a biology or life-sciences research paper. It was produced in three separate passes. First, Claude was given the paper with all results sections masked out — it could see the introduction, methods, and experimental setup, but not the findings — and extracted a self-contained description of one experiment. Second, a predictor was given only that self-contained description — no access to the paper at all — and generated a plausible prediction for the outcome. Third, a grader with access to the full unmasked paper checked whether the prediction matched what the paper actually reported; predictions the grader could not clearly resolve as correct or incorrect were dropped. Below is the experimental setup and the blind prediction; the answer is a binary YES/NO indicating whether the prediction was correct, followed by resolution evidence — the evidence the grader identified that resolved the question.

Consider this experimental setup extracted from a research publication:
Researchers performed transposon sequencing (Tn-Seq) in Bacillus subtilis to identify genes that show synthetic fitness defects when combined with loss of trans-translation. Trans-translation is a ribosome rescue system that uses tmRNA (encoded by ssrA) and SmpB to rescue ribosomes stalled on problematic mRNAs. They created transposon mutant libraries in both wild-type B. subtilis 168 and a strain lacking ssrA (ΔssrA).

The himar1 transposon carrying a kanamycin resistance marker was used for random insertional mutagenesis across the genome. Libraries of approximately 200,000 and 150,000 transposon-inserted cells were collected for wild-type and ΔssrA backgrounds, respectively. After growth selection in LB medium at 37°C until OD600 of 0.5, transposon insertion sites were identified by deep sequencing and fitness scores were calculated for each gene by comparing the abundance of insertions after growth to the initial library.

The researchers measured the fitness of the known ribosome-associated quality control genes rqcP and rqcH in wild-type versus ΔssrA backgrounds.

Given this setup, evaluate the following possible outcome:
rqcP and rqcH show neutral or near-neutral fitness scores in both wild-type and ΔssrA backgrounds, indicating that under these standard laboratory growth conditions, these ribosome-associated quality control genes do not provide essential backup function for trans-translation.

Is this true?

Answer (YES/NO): NO